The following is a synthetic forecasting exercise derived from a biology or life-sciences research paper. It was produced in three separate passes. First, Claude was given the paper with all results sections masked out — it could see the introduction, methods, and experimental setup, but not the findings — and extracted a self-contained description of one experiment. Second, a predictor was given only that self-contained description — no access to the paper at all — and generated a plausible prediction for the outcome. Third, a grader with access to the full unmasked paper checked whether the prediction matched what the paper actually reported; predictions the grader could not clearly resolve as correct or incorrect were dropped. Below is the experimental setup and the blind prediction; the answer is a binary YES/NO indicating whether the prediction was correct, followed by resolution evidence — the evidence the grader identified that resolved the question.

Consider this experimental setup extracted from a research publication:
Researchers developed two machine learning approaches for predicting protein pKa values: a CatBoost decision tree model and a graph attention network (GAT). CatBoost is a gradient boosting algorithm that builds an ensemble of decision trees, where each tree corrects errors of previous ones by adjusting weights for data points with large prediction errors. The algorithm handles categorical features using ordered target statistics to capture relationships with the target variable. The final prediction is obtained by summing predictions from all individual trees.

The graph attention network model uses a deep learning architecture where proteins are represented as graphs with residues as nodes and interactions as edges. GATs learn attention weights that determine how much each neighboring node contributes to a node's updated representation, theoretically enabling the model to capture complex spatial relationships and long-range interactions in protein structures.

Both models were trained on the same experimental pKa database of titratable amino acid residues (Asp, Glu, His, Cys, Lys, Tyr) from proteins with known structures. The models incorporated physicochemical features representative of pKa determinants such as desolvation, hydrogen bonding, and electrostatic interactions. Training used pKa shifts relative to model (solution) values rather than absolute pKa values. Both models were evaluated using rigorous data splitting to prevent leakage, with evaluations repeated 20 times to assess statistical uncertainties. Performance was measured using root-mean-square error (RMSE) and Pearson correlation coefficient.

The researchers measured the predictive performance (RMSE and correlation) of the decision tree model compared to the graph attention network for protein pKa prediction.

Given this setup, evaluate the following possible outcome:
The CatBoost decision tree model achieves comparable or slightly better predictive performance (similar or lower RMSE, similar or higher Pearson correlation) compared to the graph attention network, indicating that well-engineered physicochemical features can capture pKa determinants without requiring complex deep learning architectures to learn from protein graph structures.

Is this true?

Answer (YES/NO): NO